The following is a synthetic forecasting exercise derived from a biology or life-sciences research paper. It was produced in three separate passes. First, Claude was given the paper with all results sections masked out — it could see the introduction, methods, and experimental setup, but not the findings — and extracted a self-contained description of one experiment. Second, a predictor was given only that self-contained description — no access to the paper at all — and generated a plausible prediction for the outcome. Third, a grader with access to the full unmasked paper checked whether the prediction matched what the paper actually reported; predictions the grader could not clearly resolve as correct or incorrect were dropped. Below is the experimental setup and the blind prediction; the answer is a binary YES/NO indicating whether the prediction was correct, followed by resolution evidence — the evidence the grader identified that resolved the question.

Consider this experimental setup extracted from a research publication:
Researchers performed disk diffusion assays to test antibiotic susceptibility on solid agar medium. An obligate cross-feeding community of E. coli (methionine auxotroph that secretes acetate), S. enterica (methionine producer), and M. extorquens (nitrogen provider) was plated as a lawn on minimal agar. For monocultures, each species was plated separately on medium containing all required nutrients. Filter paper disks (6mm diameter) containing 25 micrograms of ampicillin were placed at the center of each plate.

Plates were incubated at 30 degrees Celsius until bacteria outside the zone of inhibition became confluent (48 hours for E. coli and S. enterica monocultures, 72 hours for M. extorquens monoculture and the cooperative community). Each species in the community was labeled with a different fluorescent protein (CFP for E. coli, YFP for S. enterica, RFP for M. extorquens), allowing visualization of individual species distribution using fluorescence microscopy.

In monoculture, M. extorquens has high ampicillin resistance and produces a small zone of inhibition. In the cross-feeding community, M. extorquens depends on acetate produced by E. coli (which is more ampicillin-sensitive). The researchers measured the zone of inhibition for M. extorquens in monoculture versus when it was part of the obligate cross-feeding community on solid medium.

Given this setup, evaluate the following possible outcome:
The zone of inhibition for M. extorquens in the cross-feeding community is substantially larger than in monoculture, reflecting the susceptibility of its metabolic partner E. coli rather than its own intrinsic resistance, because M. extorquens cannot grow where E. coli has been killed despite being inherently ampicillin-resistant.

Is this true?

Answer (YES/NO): YES